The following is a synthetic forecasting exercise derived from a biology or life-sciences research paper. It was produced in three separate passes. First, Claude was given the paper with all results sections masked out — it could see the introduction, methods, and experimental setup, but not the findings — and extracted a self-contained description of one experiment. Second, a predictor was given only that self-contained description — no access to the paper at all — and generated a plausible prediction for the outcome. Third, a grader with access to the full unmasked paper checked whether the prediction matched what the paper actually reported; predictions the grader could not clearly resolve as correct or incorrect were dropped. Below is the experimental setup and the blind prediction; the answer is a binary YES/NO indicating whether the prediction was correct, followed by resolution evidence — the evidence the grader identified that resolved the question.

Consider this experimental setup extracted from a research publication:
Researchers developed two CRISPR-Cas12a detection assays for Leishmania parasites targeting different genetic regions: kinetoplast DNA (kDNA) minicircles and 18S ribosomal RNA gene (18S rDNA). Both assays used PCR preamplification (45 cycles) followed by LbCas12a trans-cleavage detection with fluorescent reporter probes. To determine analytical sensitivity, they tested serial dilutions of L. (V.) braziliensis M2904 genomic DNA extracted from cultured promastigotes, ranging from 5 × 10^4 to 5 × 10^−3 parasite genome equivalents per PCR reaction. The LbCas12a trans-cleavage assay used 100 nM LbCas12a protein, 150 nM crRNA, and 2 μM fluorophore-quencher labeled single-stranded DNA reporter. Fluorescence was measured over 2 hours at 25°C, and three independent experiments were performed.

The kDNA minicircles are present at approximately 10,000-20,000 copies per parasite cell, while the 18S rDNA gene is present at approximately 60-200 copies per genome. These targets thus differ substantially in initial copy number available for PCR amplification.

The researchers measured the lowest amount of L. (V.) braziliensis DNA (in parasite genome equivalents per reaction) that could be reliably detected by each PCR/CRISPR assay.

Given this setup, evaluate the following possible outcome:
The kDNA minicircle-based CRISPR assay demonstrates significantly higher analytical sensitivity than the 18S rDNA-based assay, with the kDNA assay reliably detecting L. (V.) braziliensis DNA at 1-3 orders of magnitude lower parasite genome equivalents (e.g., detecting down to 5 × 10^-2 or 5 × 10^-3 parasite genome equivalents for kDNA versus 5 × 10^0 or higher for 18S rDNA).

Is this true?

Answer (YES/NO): YES